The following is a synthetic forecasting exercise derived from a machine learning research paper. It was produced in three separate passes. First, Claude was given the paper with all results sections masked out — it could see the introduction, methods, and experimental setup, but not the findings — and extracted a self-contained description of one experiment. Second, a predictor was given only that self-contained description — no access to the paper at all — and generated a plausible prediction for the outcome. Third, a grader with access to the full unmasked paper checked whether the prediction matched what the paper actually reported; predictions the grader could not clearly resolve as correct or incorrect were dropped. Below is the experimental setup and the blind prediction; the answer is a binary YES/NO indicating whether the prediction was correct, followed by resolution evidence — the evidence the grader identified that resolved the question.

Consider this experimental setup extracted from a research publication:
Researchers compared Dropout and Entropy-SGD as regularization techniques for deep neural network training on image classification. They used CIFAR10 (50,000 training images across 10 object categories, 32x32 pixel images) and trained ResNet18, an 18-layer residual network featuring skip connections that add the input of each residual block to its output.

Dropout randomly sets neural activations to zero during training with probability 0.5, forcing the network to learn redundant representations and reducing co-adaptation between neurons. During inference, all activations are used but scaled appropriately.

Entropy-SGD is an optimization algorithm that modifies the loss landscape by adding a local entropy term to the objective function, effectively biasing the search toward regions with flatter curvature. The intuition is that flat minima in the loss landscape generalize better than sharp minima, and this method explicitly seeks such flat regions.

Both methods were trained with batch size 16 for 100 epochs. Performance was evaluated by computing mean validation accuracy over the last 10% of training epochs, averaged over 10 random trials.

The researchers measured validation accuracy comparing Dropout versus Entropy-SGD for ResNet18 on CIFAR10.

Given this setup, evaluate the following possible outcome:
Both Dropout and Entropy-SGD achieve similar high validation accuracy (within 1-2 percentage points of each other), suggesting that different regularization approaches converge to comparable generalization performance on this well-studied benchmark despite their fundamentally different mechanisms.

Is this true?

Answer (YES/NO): NO